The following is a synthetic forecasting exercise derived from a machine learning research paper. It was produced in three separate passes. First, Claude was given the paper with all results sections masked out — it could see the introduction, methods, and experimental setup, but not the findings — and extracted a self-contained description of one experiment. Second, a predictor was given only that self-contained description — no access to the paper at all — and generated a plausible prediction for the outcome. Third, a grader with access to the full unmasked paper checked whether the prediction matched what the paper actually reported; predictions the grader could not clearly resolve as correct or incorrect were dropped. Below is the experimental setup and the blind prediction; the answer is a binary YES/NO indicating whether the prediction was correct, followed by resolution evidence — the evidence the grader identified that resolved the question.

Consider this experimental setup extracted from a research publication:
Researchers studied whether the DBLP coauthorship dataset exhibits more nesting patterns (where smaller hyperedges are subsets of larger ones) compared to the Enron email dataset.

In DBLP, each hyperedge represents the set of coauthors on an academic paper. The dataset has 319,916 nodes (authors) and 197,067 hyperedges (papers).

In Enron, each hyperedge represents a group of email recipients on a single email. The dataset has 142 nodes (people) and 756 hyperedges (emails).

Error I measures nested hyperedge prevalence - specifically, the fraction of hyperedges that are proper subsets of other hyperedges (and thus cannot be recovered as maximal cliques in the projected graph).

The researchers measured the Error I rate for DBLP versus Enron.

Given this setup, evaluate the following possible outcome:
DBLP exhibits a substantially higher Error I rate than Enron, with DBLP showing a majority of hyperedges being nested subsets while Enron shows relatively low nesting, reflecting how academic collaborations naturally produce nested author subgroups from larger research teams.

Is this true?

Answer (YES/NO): NO